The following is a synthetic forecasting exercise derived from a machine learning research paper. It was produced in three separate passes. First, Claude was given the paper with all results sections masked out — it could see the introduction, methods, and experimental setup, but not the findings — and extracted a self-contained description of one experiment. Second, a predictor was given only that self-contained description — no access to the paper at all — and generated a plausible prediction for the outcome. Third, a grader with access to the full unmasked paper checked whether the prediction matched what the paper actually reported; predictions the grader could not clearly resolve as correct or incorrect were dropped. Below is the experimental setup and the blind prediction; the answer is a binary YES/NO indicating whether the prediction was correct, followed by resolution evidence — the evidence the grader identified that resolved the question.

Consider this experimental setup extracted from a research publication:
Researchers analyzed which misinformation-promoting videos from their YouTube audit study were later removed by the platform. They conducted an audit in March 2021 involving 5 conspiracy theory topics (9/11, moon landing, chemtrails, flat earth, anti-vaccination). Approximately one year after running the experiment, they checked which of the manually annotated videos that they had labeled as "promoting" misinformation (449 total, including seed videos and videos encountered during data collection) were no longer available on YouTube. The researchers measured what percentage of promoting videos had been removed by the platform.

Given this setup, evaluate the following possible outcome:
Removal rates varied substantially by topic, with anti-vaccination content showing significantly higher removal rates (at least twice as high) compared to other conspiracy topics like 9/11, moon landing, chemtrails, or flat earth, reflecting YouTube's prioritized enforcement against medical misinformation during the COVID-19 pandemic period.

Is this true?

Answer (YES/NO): NO